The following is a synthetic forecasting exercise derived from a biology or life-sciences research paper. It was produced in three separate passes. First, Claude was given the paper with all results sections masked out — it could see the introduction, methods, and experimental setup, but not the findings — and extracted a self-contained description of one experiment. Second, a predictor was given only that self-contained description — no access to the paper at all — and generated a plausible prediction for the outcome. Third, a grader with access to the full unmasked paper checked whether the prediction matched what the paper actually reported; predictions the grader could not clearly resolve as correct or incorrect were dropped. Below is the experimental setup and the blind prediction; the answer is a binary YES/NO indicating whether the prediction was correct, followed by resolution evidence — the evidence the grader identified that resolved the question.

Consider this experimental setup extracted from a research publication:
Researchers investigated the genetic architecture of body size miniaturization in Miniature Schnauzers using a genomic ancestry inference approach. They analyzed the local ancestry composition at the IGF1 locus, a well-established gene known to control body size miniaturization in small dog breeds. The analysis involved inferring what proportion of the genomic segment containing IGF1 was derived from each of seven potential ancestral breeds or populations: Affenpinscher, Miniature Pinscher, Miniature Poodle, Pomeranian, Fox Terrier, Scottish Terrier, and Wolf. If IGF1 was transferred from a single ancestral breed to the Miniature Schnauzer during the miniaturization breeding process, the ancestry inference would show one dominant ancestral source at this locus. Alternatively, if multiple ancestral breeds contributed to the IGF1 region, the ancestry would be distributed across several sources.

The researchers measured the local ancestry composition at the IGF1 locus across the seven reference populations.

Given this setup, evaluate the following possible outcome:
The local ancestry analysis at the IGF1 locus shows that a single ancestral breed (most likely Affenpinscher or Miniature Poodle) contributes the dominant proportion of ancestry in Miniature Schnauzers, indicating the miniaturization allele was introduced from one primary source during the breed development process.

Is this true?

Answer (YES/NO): NO